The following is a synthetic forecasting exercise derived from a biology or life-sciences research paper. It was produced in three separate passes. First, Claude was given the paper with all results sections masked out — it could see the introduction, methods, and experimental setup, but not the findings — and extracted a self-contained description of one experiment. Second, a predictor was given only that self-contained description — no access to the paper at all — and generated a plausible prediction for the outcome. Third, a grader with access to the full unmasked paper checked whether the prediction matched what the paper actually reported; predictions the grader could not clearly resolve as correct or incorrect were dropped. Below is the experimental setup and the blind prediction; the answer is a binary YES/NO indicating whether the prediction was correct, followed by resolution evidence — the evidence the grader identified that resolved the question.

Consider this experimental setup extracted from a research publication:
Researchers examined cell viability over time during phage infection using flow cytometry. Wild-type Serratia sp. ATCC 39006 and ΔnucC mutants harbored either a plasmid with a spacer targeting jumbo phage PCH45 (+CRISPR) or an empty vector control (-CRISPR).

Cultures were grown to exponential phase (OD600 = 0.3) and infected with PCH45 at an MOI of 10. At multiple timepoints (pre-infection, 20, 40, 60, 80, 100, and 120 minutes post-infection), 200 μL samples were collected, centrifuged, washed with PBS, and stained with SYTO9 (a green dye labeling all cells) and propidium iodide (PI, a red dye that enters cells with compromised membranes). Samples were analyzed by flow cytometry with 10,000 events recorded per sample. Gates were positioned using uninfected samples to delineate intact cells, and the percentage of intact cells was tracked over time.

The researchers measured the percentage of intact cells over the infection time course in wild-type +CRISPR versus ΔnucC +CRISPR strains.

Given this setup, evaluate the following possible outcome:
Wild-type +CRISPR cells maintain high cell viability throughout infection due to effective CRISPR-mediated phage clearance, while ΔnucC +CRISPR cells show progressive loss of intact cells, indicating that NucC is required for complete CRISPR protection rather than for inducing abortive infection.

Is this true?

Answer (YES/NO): NO